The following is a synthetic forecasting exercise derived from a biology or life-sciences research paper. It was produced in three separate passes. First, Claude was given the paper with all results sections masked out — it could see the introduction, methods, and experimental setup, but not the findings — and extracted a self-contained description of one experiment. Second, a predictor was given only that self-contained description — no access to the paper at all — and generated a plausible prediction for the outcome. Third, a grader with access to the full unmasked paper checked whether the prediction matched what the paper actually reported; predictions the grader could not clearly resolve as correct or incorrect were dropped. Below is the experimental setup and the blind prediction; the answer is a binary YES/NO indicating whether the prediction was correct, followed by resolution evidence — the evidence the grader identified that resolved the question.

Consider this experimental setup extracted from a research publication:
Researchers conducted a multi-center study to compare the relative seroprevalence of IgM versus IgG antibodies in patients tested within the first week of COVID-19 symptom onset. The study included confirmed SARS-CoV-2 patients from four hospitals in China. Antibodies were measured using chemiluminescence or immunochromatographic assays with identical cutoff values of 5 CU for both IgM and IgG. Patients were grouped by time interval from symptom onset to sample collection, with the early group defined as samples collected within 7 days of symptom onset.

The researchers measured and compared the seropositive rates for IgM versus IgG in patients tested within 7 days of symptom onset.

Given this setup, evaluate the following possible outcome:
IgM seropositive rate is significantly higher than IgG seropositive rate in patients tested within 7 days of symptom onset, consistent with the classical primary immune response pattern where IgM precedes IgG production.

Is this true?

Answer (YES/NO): NO